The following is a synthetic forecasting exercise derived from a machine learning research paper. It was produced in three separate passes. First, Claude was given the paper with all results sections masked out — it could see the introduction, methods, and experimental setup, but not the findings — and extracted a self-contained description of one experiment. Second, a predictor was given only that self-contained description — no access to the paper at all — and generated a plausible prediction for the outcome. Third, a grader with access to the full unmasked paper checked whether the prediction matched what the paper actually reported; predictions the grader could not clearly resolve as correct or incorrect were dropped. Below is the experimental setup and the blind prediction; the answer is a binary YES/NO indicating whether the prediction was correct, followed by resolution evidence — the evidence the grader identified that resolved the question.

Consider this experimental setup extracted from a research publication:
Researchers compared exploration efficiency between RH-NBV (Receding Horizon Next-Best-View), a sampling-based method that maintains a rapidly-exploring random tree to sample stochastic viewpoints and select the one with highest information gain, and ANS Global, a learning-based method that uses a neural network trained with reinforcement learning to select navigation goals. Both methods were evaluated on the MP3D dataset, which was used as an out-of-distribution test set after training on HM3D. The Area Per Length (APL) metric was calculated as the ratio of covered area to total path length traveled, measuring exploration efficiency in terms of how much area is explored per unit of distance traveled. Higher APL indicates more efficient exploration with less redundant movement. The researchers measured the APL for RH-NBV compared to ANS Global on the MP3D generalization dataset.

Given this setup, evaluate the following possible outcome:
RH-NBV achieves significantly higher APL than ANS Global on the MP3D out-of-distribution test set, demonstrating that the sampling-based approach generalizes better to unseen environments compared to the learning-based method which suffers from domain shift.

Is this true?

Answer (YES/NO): NO